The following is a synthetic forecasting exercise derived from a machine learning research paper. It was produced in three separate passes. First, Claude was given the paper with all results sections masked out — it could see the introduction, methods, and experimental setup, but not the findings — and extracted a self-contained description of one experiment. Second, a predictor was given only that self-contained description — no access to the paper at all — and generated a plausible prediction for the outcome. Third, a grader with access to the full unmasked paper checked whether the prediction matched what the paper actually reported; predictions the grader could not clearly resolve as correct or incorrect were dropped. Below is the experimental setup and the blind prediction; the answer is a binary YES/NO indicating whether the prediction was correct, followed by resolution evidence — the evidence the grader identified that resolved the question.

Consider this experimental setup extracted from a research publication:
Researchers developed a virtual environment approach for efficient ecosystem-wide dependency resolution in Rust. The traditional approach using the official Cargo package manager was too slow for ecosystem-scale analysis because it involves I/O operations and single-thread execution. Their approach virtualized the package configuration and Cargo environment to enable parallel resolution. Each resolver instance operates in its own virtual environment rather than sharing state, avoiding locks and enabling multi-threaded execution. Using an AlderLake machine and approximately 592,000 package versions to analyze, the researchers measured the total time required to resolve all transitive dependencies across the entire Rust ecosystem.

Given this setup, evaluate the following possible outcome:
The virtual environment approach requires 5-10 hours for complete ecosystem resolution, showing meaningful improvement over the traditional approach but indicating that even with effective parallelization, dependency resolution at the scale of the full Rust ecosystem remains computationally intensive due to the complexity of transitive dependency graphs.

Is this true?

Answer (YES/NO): NO